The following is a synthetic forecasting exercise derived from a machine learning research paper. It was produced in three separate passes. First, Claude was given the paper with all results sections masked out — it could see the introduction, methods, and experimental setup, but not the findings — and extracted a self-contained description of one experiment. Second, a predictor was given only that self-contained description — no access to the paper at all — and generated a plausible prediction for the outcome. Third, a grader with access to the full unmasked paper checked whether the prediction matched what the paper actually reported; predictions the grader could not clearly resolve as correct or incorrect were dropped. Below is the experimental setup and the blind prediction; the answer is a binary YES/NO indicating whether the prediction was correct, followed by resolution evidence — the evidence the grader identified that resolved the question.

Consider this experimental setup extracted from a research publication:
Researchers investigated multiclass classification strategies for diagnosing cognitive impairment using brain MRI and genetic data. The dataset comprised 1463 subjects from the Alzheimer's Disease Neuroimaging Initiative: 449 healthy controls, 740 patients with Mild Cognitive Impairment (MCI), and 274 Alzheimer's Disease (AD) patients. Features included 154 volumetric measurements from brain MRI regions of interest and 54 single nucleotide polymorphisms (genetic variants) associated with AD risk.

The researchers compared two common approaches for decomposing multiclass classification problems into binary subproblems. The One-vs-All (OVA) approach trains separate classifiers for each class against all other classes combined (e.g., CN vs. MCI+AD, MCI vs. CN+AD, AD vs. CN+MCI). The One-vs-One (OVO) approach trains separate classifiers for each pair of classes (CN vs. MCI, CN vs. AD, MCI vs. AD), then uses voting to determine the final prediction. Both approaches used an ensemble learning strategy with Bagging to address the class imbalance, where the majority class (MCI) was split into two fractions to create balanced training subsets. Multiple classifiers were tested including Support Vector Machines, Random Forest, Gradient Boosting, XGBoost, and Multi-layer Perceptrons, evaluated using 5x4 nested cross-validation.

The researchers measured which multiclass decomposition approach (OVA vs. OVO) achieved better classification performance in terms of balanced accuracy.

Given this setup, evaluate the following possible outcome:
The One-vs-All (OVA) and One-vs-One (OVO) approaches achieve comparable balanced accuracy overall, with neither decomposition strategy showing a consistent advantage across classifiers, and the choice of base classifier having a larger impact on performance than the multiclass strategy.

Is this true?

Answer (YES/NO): NO